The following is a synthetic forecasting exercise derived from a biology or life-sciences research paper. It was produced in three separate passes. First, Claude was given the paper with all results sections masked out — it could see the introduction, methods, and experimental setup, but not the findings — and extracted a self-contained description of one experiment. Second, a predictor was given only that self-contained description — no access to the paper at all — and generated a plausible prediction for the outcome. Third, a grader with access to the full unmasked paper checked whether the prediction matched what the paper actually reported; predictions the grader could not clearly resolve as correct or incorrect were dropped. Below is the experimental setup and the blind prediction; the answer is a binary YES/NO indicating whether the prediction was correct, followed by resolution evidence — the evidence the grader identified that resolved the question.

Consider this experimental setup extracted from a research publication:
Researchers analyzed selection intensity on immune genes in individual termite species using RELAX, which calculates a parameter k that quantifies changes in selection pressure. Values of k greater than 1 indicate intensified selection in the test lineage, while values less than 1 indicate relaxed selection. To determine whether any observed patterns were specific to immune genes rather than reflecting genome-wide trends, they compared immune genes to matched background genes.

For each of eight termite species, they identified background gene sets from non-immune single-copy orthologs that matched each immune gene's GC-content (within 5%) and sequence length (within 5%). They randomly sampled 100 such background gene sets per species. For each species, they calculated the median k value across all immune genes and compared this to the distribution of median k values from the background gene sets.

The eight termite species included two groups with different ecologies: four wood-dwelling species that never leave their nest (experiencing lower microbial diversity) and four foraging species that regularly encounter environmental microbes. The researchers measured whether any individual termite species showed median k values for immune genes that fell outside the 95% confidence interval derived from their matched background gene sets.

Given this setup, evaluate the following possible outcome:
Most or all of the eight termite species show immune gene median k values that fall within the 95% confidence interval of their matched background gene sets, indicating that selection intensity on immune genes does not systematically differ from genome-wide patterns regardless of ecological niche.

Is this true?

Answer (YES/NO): YES